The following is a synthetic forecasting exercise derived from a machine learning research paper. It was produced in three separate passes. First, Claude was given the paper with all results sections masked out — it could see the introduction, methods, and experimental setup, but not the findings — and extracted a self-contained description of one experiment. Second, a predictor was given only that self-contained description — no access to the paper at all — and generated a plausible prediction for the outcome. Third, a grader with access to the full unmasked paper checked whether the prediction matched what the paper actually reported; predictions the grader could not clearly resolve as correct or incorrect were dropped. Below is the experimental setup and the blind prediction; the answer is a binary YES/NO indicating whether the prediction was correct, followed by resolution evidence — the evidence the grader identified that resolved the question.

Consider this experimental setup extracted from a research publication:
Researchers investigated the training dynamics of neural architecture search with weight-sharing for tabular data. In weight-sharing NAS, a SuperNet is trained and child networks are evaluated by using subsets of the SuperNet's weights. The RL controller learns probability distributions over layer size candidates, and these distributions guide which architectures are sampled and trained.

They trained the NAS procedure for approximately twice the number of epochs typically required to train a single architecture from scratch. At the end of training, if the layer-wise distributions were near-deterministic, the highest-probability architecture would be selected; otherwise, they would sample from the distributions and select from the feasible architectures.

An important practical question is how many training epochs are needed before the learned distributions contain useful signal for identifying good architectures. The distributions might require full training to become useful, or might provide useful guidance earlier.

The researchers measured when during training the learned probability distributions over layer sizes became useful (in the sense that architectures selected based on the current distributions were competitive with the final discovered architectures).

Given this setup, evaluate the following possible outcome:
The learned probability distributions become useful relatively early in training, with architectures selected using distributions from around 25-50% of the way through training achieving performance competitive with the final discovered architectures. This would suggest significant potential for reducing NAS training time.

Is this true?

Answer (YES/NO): YES